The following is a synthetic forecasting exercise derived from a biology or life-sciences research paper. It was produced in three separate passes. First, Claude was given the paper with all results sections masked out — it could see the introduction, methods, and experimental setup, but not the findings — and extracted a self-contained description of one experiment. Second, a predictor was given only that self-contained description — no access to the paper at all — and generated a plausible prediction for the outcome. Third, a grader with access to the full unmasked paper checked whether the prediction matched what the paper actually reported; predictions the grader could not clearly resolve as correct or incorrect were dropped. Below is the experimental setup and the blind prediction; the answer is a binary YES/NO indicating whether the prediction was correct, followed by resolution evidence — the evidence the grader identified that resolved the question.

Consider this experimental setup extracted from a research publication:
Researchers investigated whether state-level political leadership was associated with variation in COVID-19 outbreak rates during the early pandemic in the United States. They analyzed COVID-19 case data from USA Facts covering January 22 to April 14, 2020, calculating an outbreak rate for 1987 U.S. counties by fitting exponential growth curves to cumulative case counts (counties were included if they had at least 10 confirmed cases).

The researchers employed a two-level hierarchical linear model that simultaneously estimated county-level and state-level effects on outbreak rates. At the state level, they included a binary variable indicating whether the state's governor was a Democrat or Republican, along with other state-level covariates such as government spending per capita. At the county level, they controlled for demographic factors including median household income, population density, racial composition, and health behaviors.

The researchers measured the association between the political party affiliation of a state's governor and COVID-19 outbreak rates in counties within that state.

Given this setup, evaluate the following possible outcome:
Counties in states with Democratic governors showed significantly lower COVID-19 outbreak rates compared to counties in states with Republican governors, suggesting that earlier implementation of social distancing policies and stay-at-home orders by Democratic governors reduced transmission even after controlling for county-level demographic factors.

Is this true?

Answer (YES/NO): NO